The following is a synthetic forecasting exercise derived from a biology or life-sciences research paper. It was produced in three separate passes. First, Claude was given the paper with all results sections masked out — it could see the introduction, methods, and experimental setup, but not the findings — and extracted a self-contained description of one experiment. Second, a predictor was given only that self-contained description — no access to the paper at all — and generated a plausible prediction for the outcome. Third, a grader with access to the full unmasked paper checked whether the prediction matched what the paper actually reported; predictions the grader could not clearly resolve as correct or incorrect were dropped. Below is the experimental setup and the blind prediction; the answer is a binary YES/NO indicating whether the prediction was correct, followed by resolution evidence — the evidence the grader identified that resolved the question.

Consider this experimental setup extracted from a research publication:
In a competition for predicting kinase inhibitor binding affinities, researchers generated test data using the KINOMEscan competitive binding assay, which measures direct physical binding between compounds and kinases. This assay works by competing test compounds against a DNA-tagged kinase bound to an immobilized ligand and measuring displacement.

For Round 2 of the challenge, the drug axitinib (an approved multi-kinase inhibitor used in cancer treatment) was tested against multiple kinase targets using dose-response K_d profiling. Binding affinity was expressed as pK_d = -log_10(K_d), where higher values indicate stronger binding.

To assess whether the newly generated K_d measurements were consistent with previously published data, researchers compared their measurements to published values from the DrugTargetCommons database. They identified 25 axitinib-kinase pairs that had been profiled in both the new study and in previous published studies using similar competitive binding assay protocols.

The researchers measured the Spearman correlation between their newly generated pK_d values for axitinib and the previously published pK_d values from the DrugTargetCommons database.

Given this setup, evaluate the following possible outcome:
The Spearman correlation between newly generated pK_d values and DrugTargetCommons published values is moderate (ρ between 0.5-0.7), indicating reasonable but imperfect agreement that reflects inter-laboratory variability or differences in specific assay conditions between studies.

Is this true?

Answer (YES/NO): NO